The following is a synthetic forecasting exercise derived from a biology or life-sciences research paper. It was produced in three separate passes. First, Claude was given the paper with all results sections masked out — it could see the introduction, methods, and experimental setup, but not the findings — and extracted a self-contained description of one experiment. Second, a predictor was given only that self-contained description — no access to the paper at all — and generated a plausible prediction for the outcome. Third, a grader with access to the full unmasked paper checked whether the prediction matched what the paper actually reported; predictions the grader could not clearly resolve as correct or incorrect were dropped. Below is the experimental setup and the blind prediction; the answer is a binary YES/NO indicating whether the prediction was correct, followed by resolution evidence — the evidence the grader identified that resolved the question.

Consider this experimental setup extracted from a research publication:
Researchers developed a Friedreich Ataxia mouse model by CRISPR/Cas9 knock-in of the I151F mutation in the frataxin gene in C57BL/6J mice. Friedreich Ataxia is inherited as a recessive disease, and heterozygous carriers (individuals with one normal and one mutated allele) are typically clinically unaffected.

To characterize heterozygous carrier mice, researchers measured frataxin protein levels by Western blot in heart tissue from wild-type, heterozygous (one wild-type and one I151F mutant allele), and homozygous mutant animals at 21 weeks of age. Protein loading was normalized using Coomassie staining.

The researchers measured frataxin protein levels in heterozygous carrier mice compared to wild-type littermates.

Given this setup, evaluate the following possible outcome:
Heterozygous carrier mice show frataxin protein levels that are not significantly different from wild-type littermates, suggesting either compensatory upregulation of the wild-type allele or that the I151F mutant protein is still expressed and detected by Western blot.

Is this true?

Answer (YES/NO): NO